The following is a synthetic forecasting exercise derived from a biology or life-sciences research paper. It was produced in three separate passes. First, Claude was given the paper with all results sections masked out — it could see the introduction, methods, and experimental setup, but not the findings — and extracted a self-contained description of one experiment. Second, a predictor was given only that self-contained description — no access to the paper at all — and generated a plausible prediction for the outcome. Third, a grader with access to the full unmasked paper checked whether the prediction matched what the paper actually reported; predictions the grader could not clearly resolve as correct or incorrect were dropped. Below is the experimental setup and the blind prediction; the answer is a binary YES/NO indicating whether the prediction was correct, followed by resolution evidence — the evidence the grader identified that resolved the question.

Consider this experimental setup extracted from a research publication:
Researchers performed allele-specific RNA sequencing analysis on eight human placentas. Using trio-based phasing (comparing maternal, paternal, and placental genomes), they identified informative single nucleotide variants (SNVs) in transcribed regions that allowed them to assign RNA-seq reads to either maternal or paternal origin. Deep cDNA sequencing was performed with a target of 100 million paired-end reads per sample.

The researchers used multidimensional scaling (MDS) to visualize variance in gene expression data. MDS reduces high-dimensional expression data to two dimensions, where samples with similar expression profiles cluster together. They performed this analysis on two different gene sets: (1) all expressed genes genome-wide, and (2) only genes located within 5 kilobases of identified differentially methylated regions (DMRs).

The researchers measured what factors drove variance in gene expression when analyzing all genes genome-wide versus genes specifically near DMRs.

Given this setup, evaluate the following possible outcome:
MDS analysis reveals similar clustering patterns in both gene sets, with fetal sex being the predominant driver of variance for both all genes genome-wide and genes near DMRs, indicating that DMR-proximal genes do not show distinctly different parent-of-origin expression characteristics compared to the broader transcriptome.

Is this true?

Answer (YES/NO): NO